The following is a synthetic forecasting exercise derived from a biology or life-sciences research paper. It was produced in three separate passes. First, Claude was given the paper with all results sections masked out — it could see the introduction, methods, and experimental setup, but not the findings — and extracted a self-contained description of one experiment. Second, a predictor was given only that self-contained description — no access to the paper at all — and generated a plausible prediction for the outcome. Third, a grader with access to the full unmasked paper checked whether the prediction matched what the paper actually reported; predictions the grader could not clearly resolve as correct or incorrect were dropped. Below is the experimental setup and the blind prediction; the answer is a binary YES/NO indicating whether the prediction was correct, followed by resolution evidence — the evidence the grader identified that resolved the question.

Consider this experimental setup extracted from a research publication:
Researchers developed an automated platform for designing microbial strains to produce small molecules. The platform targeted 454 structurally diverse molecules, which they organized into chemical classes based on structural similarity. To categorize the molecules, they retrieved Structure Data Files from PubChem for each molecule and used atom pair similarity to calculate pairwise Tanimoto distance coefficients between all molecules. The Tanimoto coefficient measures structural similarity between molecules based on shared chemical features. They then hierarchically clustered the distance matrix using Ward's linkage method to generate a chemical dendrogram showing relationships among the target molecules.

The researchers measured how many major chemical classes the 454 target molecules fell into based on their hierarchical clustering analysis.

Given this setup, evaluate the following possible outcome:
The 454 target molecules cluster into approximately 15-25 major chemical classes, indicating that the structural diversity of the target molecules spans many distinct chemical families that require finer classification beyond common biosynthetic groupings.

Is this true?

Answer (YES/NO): YES